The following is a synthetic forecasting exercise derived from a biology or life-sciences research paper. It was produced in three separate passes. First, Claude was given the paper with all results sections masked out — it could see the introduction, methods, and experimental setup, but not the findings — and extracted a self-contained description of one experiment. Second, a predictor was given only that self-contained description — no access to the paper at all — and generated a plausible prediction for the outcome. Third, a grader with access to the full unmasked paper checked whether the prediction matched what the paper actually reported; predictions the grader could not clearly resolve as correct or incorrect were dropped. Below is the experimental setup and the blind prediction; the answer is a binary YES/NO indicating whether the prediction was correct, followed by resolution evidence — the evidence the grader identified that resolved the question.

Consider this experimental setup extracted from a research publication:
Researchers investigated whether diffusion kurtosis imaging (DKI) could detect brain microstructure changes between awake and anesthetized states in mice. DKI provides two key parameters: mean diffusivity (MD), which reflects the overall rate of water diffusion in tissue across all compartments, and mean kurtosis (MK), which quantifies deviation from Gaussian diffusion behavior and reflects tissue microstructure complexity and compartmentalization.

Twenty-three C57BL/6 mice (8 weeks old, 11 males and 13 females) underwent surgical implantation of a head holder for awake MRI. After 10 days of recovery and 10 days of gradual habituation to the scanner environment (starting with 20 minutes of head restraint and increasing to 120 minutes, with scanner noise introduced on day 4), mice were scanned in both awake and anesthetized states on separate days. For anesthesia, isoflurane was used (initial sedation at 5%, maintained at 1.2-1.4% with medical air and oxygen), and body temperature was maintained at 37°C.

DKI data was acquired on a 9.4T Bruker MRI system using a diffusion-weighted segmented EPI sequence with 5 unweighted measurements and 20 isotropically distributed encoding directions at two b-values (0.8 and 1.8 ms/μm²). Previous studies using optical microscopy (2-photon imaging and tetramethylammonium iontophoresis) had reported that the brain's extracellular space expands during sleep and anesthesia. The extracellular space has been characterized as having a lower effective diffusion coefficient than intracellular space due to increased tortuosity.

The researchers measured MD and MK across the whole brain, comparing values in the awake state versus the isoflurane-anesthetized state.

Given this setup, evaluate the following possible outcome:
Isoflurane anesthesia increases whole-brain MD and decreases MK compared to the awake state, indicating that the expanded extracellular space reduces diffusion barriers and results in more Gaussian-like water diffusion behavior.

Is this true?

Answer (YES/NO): NO